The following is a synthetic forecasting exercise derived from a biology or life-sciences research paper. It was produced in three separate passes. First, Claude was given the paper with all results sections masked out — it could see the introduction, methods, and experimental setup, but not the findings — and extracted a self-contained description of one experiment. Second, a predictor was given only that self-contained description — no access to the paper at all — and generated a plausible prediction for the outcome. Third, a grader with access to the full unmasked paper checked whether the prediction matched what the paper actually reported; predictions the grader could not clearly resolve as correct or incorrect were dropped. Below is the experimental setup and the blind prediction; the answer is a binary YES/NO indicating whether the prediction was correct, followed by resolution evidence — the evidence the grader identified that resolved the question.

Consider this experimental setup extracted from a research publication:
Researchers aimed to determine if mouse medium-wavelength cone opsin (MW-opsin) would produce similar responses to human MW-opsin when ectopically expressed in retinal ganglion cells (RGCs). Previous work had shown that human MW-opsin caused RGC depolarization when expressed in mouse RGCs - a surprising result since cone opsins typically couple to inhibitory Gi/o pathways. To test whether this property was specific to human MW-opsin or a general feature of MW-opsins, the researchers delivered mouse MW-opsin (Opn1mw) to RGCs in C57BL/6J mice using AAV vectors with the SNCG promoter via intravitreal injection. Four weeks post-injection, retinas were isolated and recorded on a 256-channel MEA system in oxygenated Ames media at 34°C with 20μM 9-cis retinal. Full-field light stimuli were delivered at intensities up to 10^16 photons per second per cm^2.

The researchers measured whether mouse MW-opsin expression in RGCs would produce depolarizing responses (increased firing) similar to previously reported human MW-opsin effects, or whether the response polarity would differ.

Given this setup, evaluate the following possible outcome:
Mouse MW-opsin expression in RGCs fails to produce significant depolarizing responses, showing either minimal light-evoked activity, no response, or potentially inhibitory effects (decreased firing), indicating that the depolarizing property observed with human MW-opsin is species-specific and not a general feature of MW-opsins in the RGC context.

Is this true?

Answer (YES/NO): NO